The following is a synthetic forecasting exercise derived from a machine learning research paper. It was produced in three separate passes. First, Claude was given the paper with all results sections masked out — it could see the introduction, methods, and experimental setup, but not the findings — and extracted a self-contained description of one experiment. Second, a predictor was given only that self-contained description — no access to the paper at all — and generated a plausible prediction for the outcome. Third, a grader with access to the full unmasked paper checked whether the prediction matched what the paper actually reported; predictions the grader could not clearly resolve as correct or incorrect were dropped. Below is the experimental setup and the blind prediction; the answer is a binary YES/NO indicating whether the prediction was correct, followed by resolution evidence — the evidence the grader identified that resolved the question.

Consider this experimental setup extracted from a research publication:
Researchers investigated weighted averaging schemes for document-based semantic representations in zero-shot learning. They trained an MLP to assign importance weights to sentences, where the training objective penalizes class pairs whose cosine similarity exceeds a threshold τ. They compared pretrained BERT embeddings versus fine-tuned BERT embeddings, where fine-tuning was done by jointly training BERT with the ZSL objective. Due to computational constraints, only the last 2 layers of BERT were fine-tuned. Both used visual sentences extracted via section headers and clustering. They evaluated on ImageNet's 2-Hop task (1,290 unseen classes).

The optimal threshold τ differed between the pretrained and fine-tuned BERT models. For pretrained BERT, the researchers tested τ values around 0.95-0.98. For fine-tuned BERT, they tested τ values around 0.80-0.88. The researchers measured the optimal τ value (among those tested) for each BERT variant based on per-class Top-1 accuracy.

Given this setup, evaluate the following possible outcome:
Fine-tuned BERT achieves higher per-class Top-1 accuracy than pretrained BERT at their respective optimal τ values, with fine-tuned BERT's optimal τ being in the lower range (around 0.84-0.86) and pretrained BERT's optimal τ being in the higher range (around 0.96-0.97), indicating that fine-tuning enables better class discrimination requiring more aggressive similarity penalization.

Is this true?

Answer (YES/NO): NO